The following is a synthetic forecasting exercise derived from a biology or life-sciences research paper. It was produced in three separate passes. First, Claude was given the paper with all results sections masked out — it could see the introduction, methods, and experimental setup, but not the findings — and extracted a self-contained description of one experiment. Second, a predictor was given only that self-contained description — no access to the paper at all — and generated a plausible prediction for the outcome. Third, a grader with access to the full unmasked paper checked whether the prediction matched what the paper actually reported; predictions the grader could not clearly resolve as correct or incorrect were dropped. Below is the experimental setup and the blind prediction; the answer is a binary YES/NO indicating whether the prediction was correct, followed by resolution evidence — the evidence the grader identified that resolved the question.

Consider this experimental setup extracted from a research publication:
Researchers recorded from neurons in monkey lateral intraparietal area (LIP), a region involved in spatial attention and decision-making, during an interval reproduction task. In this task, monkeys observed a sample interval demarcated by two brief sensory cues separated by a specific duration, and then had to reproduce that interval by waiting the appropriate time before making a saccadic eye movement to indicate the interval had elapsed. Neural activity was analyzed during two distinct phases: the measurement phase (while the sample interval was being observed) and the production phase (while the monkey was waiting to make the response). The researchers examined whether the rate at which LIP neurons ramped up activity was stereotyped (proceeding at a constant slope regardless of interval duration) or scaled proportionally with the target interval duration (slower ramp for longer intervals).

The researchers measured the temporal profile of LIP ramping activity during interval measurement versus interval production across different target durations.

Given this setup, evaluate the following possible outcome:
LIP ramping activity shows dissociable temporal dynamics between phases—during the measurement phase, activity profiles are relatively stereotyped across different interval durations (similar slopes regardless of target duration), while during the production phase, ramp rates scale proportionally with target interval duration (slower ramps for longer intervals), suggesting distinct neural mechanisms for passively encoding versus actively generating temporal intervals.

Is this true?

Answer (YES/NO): YES